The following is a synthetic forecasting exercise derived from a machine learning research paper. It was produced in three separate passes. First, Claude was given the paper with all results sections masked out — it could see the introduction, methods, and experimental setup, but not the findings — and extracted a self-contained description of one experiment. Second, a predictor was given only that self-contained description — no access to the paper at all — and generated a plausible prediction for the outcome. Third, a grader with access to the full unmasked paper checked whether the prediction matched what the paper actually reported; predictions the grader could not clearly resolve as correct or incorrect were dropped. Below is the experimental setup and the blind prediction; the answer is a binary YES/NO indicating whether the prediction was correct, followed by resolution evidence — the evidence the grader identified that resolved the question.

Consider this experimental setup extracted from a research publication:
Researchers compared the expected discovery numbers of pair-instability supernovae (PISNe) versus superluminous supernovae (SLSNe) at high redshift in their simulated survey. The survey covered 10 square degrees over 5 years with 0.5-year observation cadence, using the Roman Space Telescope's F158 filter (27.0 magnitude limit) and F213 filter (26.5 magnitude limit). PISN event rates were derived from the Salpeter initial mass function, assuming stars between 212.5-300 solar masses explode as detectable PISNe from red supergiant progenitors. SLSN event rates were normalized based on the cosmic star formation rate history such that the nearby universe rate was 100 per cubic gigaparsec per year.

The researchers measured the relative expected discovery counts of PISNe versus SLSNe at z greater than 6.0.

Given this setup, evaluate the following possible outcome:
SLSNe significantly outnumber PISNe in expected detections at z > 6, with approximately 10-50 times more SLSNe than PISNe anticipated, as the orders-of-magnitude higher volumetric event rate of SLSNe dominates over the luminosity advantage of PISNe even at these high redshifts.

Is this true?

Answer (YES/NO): NO